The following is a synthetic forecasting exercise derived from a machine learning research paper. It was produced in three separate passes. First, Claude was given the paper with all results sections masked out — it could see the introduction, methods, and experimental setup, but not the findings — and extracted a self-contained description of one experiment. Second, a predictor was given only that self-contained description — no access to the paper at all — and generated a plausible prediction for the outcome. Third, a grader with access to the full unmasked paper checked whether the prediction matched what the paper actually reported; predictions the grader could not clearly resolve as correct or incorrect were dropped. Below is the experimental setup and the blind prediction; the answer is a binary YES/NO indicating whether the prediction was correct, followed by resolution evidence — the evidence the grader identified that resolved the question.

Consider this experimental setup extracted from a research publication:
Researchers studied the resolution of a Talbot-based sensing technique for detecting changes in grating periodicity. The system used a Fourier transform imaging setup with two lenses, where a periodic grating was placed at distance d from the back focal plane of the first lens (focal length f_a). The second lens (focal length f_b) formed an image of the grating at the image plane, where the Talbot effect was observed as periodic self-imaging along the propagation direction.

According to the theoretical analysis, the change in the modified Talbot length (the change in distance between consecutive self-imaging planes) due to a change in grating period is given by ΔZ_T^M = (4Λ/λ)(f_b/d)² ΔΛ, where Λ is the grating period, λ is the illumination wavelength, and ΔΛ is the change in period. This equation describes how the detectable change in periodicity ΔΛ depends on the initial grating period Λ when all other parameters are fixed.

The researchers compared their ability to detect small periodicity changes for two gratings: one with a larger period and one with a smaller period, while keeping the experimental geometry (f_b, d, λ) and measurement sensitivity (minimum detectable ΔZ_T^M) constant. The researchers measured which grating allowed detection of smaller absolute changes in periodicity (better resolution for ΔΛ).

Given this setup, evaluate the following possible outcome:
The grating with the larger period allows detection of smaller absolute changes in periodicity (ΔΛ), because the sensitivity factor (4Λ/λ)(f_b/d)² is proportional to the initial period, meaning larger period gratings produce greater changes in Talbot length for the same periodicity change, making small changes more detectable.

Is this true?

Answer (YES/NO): YES